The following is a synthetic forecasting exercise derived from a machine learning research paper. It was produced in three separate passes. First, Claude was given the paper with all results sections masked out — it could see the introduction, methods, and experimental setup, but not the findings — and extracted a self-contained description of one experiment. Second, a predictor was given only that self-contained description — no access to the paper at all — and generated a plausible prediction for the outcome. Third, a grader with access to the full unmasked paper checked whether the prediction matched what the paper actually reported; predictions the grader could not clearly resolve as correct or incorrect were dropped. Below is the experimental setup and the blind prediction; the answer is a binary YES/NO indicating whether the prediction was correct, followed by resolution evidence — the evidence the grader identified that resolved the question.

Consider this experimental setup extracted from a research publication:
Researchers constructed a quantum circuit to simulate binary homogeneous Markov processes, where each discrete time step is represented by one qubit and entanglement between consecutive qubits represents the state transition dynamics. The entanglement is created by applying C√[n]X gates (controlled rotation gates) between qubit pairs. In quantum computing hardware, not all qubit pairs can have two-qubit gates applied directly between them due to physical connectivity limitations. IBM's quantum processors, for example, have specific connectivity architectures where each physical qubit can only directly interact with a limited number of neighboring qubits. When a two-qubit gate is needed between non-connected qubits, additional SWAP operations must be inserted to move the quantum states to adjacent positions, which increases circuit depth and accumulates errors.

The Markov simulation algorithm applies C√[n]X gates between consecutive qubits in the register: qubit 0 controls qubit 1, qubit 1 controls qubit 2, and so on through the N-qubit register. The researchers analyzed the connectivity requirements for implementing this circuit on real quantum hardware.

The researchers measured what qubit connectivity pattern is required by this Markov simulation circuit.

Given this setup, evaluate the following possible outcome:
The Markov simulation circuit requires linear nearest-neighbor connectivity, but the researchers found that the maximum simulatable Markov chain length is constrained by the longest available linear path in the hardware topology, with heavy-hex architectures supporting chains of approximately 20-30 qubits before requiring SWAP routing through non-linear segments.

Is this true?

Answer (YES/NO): NO